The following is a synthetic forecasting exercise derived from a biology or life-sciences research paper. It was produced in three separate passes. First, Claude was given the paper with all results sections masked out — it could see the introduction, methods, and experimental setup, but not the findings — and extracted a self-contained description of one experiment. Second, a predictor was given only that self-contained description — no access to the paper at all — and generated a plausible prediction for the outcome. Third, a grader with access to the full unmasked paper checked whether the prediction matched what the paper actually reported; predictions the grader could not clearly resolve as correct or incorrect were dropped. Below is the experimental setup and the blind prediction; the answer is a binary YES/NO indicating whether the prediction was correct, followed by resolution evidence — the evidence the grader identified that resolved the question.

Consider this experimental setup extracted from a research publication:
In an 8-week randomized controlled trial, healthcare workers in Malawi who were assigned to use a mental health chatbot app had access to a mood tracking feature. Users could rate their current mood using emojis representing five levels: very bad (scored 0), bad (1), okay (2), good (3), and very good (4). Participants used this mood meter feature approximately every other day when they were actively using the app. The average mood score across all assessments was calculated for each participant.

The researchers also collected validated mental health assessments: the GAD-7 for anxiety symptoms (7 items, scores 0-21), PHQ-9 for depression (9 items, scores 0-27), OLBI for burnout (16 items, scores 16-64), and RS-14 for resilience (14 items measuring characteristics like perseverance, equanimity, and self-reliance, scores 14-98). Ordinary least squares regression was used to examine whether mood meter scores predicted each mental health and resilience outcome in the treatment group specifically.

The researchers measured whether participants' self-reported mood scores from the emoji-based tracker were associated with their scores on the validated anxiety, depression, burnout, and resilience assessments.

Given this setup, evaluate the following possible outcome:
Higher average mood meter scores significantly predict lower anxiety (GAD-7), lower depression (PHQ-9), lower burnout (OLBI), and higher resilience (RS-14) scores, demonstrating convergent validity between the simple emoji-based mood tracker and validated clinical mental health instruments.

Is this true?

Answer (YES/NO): YES